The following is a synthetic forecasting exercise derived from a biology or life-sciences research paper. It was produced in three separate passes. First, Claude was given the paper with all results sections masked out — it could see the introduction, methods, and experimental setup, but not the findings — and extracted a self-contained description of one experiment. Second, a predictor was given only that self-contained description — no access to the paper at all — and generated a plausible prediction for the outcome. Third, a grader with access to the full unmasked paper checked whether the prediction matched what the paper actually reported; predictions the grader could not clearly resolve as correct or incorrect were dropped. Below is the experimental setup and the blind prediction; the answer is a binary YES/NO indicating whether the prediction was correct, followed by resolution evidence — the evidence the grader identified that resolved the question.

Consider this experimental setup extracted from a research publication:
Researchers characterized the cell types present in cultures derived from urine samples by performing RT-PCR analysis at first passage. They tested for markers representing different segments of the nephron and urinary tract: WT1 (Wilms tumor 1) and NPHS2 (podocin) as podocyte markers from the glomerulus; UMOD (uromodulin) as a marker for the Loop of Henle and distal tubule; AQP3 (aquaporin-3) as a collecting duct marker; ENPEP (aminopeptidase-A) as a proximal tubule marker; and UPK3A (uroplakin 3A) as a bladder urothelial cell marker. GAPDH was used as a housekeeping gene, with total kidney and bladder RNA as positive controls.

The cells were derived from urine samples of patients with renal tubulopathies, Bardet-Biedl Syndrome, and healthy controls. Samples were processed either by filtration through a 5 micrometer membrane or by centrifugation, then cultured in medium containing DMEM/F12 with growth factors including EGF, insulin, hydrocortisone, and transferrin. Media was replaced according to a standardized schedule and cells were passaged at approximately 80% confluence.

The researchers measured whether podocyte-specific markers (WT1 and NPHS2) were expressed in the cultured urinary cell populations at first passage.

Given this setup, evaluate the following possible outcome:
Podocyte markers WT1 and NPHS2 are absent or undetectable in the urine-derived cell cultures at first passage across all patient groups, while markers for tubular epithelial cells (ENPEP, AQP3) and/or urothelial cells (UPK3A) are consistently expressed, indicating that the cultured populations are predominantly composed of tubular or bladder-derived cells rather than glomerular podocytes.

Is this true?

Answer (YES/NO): NO